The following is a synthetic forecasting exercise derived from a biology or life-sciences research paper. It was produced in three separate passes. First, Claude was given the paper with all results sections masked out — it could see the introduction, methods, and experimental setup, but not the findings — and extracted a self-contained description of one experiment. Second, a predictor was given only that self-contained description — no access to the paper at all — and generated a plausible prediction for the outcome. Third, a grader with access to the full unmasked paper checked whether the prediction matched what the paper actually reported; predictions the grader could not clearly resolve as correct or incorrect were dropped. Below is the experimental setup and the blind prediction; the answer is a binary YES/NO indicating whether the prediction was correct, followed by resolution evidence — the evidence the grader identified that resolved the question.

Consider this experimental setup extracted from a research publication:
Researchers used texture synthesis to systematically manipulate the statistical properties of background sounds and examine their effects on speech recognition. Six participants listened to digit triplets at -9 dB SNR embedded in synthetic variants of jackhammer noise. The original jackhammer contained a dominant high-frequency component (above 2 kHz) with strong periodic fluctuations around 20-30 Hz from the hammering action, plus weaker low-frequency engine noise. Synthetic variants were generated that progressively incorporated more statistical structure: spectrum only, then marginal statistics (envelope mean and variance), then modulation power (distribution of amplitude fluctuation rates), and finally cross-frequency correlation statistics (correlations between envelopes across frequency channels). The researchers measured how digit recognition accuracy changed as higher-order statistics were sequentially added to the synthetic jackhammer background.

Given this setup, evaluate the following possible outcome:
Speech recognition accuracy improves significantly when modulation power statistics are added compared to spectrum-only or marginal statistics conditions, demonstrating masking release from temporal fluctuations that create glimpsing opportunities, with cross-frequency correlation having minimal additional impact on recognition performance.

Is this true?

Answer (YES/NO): NO